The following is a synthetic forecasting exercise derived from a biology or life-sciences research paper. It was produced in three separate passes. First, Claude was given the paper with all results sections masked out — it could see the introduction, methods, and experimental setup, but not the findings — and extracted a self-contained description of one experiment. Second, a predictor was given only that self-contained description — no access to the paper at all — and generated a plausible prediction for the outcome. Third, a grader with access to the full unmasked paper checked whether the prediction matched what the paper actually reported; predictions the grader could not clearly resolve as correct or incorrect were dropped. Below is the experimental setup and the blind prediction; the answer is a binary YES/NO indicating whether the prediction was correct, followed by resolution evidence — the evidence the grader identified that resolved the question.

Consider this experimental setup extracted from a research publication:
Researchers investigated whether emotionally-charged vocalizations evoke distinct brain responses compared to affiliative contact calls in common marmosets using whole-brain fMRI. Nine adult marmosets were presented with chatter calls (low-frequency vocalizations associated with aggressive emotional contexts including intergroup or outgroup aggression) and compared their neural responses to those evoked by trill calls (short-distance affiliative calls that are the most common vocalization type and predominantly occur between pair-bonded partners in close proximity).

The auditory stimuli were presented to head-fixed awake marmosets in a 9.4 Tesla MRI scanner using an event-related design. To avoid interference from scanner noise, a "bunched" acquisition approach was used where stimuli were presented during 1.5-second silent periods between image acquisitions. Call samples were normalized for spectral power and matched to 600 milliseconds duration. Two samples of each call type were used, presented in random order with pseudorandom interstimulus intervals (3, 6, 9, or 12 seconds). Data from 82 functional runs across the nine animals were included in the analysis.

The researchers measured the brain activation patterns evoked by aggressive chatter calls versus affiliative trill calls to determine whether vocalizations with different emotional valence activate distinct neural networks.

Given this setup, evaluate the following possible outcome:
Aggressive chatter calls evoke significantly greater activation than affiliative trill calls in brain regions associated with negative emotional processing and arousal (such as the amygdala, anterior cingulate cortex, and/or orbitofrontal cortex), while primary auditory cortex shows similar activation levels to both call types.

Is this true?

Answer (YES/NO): NO